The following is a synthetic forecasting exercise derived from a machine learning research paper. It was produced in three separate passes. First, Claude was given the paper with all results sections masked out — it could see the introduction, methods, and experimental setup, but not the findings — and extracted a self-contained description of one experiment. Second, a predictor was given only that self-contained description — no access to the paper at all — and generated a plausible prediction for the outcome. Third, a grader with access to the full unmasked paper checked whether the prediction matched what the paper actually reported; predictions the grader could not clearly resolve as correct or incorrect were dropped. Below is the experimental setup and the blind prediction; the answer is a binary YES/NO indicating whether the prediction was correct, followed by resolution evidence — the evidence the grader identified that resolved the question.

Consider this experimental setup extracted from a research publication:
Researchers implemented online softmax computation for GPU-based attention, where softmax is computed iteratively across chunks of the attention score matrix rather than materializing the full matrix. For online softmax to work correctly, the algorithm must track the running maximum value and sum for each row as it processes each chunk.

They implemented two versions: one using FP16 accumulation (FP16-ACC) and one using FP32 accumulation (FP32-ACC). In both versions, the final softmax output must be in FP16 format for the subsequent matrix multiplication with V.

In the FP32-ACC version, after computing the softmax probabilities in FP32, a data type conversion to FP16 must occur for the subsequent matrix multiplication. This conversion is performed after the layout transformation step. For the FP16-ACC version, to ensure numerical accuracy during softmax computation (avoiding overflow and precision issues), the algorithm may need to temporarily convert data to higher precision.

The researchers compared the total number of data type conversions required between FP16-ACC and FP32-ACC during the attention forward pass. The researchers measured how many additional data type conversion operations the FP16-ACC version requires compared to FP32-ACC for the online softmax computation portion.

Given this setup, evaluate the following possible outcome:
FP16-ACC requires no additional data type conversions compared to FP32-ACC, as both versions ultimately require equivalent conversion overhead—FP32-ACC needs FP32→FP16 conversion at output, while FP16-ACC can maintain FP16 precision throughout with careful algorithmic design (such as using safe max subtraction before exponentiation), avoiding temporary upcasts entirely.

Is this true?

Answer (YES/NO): NO